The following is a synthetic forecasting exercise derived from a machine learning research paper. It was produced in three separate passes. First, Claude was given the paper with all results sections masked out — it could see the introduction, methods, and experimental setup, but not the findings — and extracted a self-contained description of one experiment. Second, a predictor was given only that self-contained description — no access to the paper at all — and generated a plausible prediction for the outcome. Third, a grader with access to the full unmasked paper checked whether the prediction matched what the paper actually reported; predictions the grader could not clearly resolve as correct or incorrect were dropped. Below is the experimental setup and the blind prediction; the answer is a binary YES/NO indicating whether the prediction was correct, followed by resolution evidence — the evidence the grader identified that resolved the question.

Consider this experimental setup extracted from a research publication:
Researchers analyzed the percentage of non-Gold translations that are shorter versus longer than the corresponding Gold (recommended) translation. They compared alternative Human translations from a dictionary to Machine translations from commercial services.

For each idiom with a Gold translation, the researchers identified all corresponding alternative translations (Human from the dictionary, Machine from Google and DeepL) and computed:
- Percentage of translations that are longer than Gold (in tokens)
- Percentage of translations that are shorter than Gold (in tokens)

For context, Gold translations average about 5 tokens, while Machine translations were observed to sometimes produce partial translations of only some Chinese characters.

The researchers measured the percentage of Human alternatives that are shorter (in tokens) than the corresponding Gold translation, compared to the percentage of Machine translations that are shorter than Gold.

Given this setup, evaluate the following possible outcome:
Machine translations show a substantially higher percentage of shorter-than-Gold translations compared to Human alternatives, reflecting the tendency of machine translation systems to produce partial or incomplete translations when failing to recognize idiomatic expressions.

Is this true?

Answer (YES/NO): YES